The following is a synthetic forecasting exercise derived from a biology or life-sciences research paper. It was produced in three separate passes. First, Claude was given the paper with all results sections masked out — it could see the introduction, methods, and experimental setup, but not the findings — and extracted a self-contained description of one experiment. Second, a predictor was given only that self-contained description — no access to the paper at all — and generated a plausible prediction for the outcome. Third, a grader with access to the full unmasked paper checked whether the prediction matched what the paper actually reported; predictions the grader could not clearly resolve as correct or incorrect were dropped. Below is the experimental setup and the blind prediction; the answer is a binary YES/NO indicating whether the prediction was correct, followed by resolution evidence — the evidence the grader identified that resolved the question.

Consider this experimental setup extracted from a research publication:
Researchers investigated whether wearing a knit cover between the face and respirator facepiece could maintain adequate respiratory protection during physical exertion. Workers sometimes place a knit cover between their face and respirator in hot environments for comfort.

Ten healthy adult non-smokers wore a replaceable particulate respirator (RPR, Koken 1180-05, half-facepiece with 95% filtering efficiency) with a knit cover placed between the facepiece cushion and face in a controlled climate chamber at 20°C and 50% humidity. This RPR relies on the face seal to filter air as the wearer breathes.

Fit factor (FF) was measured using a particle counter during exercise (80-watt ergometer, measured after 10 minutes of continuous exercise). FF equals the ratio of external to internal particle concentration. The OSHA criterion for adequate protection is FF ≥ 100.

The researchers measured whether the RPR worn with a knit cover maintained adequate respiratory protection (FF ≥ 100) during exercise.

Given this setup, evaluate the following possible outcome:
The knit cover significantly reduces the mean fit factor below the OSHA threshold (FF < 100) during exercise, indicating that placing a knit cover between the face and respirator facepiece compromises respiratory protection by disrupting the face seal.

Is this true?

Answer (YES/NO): YES